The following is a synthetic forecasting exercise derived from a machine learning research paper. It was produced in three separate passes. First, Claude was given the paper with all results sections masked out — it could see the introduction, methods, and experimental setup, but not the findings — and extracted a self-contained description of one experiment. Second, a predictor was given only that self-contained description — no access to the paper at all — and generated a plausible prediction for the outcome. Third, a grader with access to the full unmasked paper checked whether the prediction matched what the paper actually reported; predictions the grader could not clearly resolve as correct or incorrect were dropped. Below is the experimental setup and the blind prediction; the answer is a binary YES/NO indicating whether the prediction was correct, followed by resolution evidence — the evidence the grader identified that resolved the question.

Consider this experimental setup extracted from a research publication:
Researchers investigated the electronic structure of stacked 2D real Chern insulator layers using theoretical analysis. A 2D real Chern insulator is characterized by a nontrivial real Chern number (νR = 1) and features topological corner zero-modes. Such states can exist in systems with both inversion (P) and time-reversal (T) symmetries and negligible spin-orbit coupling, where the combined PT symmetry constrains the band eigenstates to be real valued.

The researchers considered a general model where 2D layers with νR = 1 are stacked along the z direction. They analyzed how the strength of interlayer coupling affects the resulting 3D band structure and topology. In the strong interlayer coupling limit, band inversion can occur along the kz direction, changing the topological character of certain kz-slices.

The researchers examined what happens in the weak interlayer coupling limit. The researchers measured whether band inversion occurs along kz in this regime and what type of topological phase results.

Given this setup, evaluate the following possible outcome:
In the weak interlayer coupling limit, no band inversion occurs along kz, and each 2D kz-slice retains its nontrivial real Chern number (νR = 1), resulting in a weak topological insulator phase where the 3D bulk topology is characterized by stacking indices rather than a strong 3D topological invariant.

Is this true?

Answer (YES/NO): NO